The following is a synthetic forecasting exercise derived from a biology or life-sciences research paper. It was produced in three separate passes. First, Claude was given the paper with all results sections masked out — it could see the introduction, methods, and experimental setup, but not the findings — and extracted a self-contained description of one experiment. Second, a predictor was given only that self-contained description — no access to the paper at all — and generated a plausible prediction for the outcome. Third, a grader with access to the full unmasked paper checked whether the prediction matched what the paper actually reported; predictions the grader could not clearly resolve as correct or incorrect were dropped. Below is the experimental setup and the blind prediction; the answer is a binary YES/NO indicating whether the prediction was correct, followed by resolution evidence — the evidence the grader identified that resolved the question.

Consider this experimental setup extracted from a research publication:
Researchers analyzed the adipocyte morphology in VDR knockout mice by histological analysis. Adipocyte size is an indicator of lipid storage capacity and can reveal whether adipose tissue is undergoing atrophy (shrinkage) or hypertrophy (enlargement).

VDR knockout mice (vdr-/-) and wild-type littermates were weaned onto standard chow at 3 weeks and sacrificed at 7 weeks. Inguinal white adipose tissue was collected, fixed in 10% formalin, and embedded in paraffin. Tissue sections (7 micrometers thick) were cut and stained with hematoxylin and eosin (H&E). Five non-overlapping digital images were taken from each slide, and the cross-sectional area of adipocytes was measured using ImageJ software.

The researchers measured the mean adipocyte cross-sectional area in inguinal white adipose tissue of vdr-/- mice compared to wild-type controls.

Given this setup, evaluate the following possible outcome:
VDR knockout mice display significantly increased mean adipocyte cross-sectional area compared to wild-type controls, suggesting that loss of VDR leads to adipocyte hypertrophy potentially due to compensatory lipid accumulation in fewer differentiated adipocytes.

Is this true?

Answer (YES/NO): NO